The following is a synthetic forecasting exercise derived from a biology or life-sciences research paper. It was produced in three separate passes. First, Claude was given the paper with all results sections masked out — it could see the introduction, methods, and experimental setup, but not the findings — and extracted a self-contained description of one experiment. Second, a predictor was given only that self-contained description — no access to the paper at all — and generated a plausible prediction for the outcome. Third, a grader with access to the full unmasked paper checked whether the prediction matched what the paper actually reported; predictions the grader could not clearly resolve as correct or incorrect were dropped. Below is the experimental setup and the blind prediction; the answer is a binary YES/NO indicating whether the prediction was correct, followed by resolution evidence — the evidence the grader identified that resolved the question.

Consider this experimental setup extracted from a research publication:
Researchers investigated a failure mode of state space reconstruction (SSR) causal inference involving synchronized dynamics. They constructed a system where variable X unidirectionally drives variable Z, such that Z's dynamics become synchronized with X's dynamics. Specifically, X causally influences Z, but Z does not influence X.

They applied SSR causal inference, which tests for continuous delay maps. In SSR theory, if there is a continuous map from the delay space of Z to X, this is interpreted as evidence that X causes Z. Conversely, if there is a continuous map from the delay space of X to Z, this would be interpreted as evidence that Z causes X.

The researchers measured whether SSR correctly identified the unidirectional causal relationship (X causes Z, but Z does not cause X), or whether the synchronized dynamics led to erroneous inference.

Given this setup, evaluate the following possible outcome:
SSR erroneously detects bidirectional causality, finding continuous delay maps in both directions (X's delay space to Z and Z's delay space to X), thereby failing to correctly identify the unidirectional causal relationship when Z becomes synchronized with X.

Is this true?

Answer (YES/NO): YES